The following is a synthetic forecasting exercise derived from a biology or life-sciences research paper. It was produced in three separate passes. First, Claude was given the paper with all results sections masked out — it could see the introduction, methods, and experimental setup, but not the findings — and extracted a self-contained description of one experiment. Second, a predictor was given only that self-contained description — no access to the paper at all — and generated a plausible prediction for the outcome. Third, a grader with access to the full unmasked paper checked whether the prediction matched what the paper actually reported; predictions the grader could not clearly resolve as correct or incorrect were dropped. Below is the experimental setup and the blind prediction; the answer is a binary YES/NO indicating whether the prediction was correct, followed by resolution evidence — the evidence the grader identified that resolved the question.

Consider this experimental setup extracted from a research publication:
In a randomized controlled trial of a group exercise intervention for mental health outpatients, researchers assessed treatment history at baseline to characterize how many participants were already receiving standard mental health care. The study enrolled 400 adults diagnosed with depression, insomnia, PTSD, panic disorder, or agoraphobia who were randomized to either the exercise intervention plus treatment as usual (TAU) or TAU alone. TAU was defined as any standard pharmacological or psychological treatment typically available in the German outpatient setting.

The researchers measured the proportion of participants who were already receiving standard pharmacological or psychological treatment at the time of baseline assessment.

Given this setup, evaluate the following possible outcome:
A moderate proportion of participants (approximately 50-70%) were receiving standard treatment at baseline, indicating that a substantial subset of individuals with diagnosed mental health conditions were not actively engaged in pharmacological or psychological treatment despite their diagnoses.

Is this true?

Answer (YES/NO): NO